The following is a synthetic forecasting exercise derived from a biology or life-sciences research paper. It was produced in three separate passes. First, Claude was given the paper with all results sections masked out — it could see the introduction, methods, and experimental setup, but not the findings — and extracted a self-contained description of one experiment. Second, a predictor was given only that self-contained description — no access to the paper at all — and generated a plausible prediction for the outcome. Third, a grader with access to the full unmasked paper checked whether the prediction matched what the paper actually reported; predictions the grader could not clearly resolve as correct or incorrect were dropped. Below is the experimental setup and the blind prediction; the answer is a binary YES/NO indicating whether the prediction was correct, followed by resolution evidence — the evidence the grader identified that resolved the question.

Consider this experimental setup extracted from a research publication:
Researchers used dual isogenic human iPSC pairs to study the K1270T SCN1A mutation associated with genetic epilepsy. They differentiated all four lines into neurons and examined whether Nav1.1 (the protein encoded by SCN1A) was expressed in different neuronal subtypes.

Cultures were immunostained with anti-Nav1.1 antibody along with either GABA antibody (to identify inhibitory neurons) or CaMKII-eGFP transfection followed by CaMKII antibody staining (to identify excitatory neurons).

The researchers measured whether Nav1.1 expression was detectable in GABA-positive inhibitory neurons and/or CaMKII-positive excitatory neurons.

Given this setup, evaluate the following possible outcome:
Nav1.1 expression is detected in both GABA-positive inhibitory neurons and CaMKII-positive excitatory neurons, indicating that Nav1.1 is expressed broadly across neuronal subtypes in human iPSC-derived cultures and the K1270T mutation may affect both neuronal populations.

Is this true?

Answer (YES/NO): YES